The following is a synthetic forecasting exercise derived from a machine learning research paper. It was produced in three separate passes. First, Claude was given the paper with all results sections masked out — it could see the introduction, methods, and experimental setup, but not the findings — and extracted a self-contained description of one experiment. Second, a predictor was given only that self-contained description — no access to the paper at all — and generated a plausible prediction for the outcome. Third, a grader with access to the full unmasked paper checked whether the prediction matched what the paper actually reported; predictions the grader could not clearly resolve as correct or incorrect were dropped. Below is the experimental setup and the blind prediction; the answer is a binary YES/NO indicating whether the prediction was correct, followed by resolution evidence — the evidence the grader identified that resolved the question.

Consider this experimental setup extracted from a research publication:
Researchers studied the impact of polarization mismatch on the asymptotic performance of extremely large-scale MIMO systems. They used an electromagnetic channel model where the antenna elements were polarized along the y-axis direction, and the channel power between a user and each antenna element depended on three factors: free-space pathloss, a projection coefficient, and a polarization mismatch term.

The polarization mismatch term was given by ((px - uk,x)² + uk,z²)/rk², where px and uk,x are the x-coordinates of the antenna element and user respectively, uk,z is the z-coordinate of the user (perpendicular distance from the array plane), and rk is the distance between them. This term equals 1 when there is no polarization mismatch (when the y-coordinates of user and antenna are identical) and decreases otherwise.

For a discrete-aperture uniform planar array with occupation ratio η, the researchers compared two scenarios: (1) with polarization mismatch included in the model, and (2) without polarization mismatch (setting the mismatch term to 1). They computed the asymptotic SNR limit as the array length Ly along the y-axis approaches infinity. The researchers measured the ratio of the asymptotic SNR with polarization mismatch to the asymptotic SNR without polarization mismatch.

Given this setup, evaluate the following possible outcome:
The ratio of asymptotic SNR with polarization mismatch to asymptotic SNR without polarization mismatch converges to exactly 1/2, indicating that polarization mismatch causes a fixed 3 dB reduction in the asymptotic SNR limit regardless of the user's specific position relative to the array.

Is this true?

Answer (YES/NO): NO